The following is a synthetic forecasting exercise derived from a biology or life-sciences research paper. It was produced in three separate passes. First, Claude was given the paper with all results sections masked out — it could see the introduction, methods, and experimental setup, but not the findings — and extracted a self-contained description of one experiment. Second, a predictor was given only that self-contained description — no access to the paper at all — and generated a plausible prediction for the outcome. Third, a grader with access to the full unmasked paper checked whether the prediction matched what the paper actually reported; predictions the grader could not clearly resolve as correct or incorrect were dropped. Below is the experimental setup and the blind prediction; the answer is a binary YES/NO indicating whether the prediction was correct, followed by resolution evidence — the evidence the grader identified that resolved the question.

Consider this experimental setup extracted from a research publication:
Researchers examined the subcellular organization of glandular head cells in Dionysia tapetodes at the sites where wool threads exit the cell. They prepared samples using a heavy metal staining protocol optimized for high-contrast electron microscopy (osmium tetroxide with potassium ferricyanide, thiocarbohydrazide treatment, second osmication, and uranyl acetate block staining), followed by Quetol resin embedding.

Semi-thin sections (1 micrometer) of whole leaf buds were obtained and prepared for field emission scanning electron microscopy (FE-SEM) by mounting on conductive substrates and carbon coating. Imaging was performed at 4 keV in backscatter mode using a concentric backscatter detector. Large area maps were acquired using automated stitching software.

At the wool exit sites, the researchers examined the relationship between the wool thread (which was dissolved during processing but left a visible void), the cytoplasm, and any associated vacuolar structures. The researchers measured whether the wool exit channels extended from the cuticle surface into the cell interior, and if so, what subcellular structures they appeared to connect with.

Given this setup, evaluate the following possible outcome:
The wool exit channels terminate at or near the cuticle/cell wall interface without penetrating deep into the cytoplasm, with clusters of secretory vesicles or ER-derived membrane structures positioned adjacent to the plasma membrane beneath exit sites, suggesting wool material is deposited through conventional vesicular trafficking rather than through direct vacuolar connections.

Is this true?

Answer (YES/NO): NO